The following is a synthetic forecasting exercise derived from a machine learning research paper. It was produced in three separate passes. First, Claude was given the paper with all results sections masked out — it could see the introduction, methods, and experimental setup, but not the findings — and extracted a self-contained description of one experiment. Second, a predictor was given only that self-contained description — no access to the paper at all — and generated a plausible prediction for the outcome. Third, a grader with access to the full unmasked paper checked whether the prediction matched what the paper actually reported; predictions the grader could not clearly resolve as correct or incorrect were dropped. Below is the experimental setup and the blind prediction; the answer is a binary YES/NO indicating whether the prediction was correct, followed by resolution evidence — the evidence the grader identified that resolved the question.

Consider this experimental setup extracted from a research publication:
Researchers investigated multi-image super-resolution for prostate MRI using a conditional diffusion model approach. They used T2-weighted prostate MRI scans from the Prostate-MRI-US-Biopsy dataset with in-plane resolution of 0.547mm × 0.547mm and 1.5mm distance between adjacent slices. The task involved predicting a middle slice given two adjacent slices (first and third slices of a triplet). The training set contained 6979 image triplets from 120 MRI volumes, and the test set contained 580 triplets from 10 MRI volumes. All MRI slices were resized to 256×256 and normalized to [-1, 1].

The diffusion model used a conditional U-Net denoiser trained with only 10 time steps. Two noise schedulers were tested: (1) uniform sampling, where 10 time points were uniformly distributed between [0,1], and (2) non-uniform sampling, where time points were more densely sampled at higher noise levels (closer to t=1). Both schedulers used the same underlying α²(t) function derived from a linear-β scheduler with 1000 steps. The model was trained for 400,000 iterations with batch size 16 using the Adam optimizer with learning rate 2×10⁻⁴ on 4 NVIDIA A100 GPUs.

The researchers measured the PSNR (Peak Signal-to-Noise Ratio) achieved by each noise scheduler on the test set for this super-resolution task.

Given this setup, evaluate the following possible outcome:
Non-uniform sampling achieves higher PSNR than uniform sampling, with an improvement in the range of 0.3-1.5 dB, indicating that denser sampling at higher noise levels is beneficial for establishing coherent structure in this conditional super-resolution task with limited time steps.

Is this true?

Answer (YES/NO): YES